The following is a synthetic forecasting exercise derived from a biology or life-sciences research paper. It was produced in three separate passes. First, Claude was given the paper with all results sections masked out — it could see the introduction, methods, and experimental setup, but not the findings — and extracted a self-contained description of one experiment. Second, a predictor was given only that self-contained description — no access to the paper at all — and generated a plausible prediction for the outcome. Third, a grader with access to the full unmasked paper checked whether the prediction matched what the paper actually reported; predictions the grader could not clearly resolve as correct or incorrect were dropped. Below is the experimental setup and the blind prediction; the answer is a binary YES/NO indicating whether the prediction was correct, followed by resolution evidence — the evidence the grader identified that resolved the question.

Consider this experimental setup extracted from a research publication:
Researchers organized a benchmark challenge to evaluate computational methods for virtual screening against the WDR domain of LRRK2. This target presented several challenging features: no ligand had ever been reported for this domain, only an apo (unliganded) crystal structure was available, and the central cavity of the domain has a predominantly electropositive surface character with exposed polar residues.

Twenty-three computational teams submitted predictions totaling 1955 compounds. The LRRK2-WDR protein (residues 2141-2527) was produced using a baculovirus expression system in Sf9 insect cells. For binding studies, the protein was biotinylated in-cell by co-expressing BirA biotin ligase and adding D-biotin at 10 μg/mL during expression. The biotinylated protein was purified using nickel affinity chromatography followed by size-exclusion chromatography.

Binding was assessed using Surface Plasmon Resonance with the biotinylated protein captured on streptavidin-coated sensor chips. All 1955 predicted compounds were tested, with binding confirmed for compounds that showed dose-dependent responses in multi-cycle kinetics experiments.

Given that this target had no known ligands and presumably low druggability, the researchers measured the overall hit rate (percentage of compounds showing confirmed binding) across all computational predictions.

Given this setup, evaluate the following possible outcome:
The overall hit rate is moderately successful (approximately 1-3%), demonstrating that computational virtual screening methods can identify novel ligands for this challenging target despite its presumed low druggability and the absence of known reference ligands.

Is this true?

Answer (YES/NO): NO